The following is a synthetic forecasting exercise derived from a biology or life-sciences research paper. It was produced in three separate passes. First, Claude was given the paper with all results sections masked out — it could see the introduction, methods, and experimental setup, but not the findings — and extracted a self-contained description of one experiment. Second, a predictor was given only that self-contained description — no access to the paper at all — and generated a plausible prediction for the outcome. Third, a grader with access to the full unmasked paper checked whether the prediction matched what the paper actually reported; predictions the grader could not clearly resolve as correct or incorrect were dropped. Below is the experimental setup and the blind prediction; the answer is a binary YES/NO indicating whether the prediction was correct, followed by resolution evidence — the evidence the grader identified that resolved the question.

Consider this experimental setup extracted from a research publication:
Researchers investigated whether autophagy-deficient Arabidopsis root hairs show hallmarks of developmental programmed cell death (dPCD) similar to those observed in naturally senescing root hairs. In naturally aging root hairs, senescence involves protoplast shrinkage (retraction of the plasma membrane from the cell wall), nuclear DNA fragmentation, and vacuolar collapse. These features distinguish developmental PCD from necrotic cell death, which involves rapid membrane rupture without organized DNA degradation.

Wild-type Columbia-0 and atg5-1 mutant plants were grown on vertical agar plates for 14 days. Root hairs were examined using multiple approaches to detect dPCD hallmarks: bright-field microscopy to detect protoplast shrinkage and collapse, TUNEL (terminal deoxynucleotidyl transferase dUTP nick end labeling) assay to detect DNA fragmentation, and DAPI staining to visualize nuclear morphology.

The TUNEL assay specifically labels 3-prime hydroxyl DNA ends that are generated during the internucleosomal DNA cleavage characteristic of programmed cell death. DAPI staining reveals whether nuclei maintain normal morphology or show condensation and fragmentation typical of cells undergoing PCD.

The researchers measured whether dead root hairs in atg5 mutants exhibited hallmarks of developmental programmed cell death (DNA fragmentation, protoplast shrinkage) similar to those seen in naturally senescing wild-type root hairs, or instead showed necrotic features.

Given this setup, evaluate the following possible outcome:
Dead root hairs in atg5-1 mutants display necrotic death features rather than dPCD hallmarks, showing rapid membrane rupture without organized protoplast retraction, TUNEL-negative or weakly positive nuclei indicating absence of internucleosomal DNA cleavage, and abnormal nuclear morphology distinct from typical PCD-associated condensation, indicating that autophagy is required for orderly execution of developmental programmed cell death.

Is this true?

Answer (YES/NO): NO